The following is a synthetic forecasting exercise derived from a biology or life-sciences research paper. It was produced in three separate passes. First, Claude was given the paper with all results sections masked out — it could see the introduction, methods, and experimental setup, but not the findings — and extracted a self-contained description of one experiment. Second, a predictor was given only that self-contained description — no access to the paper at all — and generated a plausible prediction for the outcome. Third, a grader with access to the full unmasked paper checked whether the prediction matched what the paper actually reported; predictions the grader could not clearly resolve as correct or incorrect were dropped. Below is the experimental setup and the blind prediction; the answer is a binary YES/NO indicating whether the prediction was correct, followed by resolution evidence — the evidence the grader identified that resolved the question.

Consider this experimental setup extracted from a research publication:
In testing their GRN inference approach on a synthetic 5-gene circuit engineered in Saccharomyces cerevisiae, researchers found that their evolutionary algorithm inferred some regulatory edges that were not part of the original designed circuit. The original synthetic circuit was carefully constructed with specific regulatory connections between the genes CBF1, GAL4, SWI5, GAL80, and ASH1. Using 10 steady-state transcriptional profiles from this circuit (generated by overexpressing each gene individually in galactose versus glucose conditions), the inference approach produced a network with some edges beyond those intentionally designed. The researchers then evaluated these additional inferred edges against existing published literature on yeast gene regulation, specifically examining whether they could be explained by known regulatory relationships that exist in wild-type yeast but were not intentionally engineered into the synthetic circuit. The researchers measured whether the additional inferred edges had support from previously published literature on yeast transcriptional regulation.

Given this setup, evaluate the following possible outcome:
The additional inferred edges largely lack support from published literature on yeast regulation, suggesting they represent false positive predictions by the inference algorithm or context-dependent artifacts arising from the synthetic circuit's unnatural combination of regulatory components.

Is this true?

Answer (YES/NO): NO